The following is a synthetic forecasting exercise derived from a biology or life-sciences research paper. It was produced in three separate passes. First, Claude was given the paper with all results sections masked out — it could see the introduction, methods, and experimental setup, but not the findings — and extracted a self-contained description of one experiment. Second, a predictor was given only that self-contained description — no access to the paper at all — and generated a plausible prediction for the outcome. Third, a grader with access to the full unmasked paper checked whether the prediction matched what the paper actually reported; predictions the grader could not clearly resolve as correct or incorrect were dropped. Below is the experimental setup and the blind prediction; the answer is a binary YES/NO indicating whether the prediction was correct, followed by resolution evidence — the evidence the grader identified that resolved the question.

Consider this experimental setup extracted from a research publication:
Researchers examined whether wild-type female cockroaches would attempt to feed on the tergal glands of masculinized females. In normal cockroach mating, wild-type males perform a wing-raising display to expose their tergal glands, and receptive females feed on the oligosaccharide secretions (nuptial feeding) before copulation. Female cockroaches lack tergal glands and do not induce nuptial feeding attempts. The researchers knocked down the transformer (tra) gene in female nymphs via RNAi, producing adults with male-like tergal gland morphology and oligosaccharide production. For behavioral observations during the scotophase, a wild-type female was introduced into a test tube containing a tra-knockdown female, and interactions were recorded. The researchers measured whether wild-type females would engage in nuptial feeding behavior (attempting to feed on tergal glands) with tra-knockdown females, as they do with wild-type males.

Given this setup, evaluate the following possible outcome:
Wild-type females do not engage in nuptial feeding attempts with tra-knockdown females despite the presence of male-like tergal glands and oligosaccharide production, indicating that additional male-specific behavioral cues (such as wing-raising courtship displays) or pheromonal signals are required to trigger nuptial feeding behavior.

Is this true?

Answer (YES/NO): NO